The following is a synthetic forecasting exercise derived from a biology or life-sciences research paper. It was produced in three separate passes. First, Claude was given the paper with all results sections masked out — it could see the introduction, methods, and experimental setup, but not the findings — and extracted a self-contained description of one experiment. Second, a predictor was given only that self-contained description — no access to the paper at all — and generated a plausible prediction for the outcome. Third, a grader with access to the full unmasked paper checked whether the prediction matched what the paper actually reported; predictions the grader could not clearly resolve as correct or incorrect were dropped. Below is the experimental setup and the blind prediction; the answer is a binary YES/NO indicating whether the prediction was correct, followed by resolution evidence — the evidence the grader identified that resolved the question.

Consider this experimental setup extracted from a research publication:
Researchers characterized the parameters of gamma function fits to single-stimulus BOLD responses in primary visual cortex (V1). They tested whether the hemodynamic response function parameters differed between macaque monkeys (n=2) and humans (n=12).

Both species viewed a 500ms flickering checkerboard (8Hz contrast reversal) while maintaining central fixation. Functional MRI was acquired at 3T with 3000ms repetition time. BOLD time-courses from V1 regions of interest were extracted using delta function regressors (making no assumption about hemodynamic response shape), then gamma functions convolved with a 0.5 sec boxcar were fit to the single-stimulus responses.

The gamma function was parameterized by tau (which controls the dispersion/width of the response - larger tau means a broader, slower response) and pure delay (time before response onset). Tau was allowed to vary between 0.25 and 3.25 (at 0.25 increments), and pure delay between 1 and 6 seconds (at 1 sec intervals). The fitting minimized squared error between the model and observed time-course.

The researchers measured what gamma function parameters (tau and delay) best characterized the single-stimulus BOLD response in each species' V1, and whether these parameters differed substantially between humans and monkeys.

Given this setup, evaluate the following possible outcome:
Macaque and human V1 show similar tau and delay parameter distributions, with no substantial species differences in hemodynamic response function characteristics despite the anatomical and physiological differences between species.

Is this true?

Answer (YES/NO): YES